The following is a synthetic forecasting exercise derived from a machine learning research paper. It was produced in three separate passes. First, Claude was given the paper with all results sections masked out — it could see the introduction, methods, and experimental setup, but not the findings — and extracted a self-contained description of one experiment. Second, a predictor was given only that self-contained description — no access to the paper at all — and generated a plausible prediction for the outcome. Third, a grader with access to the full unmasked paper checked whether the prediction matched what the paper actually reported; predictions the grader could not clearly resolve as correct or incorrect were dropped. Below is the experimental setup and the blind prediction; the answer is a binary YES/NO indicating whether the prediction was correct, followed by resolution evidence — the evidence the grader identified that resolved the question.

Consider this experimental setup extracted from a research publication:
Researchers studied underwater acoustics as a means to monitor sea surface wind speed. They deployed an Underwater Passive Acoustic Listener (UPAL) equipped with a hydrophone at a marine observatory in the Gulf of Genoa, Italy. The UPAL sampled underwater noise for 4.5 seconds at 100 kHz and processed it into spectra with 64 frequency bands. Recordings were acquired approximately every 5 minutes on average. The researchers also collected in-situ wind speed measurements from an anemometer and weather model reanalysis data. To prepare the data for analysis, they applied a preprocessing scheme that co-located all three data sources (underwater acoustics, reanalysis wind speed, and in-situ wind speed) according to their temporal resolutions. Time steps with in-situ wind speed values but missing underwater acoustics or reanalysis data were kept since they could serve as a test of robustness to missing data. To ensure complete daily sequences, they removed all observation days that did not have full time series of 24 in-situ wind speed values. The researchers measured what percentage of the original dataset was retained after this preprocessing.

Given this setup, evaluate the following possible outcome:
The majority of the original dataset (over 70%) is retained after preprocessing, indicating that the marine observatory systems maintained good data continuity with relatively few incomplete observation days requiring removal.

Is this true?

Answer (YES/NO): YES